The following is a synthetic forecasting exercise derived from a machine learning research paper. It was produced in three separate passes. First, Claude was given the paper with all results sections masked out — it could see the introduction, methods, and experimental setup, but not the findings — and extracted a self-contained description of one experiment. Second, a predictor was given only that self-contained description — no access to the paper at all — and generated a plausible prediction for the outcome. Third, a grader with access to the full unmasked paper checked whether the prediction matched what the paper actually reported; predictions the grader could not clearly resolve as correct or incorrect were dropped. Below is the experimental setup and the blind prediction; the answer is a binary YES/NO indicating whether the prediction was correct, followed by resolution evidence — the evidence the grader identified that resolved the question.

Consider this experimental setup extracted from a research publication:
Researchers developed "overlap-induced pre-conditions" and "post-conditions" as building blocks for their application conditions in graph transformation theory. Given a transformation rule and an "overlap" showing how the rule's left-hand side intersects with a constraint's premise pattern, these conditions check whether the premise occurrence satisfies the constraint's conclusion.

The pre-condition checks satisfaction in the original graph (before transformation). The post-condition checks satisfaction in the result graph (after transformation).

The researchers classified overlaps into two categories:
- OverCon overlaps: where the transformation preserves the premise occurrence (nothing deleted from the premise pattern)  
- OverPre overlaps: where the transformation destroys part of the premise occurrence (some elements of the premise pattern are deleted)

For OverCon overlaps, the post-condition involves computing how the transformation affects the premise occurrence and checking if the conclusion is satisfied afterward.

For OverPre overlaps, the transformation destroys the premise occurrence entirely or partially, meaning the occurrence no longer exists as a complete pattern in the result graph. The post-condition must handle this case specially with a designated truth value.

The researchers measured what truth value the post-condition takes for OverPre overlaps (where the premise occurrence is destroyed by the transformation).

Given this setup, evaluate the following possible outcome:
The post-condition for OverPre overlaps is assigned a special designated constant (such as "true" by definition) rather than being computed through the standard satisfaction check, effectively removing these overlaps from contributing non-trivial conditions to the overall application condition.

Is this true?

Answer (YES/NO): NO